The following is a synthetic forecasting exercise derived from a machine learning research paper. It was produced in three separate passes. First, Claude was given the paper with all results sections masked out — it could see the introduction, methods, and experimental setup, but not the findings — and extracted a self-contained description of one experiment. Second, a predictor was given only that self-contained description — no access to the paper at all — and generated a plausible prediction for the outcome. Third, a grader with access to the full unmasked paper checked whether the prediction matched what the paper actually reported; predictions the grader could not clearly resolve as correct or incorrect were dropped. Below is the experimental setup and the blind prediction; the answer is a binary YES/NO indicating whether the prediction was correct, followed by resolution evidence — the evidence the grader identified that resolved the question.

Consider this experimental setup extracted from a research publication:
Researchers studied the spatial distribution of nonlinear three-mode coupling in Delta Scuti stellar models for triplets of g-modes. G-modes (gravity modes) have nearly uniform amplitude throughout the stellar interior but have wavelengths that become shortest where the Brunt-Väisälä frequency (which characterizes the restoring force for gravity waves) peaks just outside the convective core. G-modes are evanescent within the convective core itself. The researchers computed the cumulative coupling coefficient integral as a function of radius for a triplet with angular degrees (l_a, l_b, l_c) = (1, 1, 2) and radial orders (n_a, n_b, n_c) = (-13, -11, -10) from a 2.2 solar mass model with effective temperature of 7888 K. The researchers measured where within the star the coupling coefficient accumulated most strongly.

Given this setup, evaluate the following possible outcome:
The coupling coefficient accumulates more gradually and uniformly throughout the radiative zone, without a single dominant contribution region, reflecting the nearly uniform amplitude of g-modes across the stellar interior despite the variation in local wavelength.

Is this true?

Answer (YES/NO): NO